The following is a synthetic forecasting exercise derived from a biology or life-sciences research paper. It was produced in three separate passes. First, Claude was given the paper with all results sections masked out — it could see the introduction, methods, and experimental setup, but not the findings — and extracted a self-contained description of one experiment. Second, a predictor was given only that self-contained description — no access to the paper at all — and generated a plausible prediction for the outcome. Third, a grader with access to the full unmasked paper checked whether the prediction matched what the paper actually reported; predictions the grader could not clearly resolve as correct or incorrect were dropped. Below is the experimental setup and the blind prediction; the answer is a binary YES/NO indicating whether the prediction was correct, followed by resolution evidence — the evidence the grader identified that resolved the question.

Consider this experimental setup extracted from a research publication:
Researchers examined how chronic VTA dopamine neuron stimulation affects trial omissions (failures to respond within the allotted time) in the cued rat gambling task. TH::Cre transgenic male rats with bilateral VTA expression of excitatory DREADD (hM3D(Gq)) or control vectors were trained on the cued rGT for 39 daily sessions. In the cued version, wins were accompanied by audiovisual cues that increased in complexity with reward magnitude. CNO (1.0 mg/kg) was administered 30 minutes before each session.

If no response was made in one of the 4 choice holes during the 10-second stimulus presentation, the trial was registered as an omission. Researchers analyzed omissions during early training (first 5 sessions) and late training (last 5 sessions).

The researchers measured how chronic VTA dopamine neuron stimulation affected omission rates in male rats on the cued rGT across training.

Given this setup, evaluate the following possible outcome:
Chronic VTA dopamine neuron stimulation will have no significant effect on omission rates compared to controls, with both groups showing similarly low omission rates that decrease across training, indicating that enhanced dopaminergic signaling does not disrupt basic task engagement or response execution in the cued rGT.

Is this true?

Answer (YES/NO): NO